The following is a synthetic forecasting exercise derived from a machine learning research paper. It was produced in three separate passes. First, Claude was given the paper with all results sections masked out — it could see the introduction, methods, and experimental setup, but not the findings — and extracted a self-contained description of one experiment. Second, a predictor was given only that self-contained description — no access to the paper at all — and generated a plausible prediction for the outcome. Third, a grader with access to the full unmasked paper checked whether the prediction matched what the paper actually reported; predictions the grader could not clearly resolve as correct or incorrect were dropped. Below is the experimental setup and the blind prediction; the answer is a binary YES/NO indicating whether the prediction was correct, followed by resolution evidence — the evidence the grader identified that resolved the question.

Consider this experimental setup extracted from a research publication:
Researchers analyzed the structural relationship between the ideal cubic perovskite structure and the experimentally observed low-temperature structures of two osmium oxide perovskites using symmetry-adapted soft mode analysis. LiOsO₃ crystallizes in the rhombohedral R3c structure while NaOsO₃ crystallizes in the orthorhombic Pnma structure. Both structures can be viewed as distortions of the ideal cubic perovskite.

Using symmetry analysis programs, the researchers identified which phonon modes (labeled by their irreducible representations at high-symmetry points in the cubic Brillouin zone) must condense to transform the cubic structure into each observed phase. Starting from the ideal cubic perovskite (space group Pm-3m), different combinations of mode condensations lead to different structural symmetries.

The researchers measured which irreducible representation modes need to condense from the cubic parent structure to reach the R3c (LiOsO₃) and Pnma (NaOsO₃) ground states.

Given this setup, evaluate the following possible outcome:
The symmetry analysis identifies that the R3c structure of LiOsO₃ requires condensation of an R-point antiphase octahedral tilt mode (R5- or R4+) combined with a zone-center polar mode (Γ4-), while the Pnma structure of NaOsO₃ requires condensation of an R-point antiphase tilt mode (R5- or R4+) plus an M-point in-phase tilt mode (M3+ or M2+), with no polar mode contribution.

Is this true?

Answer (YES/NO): YES